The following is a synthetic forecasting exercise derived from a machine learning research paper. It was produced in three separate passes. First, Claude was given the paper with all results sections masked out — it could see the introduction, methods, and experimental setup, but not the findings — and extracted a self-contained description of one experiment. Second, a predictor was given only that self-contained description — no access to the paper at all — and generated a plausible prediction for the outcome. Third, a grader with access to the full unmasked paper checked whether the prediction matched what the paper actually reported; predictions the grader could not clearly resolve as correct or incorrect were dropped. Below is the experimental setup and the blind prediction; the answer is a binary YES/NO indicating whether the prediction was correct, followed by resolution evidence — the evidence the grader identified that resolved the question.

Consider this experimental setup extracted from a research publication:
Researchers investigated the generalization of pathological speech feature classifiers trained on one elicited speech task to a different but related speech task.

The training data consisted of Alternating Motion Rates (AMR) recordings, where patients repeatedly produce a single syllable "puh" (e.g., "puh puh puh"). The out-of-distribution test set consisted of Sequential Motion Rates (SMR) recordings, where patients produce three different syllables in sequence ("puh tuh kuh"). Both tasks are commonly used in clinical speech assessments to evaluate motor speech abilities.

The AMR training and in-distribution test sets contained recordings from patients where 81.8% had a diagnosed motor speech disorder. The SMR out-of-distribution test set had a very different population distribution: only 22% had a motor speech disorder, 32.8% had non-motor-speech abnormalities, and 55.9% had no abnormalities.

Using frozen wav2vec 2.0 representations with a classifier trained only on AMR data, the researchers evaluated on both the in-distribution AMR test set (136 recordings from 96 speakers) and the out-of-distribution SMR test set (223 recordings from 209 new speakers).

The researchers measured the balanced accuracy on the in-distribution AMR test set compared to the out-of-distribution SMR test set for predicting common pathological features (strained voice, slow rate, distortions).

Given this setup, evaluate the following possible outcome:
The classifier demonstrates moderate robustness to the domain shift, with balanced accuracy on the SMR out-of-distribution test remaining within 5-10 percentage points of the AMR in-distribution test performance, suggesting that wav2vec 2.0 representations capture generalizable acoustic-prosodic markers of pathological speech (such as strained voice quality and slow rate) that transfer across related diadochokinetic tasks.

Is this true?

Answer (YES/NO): NO